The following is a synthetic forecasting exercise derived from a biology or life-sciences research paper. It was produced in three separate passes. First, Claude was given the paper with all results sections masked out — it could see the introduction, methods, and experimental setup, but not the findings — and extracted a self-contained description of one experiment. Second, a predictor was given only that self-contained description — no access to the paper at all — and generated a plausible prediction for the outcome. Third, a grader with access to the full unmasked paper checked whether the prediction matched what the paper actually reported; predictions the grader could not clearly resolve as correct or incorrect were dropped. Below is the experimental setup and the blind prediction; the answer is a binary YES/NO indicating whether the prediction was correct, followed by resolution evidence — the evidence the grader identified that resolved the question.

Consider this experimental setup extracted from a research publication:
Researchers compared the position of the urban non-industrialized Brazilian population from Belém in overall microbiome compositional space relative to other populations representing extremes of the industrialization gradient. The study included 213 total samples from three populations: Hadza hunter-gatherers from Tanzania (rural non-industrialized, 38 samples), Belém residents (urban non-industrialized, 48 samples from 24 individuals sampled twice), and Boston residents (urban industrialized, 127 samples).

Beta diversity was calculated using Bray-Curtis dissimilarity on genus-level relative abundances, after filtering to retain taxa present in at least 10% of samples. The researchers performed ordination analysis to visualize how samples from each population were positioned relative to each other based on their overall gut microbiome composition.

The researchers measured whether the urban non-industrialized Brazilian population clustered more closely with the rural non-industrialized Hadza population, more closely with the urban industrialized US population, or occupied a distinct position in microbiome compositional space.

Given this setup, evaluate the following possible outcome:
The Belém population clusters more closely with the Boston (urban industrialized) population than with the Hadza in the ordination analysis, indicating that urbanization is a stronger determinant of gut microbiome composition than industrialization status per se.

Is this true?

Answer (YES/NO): YES